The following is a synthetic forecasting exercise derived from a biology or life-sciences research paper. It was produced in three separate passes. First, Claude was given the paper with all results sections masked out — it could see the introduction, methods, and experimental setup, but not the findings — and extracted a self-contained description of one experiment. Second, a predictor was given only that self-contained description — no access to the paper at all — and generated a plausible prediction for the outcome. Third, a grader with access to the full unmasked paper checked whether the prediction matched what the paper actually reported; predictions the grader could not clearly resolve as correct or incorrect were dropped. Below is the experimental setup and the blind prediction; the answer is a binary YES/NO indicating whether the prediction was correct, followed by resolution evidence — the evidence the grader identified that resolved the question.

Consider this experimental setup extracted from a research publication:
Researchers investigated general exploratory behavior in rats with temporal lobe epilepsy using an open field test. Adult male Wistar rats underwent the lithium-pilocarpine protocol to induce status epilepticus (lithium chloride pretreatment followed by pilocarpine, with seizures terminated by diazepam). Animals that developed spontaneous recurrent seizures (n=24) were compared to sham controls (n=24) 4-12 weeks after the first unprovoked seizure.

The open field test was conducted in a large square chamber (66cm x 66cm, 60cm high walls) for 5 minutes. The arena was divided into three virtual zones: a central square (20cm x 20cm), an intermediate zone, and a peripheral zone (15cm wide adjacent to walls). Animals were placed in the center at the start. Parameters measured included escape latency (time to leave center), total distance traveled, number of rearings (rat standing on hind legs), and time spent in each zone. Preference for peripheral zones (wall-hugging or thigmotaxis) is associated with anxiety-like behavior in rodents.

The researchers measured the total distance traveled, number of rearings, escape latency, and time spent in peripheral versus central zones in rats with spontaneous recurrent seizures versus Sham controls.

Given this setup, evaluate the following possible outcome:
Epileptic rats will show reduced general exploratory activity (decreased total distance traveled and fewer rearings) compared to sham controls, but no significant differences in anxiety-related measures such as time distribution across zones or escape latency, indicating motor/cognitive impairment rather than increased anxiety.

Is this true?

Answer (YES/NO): NO